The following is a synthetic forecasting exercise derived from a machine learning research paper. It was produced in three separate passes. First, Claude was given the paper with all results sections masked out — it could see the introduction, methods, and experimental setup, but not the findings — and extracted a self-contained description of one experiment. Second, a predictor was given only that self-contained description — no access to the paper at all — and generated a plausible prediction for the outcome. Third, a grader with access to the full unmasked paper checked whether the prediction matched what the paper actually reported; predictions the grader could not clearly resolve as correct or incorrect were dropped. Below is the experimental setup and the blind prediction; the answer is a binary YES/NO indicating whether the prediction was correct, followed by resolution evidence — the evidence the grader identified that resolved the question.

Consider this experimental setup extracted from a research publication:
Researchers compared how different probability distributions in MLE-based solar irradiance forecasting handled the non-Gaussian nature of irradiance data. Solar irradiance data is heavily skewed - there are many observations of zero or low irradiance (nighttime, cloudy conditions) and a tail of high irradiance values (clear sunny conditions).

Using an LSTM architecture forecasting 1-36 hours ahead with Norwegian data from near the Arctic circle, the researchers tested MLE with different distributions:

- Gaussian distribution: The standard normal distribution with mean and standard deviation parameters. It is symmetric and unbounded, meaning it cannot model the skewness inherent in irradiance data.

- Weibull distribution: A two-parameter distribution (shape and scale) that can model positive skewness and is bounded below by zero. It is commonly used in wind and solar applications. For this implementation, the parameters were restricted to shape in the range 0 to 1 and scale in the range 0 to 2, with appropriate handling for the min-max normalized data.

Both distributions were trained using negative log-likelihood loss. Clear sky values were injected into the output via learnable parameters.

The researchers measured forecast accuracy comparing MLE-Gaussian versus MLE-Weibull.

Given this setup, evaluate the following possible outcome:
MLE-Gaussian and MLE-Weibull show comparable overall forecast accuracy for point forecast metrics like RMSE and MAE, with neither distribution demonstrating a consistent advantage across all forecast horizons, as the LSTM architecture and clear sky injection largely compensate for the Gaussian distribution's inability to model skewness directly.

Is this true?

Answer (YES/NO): NO